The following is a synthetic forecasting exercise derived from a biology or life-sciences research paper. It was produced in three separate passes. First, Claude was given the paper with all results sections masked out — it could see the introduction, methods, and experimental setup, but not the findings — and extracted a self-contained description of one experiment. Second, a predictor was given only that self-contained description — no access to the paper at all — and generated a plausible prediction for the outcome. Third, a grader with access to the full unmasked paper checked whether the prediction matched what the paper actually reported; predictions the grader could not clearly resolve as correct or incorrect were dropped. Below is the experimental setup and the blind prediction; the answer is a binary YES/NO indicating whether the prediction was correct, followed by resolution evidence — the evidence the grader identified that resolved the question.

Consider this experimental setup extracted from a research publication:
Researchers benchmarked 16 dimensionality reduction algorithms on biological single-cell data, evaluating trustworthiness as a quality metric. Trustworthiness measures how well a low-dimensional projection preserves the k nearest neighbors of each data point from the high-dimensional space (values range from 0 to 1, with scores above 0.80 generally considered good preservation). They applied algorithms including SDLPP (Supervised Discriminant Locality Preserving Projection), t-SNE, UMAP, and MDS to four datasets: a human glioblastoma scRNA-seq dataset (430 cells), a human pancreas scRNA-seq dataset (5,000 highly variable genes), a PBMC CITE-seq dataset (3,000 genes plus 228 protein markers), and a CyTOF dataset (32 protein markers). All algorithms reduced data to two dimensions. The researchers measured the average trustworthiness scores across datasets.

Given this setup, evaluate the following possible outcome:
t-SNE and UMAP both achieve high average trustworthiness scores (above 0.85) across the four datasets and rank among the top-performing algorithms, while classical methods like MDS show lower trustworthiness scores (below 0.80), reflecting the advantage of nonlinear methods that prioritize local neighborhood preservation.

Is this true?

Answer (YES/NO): NO